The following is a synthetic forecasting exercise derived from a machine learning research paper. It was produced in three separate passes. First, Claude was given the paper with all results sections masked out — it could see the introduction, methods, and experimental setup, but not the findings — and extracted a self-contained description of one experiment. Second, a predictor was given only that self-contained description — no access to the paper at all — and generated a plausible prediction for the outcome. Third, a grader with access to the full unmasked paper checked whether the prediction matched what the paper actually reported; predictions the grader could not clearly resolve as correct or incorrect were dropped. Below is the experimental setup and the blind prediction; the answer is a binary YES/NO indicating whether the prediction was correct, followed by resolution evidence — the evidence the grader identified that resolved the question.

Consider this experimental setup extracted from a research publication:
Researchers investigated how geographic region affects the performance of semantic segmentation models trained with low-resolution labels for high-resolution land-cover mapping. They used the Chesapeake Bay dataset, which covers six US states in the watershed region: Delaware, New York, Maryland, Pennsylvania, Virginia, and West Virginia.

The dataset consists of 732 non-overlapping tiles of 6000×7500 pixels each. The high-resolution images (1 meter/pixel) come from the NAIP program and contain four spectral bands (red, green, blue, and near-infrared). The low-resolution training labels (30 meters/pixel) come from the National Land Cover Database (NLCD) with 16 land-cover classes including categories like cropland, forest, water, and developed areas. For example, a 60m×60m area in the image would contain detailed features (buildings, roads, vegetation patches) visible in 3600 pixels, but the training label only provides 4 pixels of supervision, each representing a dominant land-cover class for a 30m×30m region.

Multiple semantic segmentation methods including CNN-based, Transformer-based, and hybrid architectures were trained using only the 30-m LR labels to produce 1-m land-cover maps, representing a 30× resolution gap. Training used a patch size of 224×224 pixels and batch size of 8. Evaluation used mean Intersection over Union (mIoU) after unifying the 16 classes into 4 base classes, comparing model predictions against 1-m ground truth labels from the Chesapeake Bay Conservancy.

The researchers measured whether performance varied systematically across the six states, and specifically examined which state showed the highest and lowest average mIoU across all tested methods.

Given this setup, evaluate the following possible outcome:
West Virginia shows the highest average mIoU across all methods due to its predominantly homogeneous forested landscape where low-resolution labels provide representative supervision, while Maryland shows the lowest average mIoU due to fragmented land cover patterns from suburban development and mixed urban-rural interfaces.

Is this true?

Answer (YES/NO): NO